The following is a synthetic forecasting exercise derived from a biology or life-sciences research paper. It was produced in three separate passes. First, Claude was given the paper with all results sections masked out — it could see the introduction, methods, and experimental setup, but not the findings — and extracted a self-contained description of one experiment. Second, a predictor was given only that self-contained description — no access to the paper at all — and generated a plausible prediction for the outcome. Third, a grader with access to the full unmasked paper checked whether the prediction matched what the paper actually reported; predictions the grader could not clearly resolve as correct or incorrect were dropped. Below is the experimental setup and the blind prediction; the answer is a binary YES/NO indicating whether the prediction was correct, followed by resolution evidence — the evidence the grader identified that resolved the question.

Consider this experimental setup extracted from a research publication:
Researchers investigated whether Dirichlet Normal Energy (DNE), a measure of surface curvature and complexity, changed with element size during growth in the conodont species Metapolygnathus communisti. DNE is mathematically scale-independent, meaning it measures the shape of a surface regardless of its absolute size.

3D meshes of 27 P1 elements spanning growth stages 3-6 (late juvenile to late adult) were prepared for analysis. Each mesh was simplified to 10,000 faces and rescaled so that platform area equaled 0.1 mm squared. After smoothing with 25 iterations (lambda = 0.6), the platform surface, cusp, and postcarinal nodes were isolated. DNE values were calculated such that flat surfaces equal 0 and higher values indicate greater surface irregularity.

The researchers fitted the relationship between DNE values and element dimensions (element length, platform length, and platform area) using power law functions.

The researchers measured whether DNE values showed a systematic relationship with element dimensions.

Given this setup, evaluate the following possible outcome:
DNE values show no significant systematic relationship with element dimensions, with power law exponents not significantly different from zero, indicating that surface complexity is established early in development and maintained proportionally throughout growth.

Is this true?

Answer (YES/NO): NO